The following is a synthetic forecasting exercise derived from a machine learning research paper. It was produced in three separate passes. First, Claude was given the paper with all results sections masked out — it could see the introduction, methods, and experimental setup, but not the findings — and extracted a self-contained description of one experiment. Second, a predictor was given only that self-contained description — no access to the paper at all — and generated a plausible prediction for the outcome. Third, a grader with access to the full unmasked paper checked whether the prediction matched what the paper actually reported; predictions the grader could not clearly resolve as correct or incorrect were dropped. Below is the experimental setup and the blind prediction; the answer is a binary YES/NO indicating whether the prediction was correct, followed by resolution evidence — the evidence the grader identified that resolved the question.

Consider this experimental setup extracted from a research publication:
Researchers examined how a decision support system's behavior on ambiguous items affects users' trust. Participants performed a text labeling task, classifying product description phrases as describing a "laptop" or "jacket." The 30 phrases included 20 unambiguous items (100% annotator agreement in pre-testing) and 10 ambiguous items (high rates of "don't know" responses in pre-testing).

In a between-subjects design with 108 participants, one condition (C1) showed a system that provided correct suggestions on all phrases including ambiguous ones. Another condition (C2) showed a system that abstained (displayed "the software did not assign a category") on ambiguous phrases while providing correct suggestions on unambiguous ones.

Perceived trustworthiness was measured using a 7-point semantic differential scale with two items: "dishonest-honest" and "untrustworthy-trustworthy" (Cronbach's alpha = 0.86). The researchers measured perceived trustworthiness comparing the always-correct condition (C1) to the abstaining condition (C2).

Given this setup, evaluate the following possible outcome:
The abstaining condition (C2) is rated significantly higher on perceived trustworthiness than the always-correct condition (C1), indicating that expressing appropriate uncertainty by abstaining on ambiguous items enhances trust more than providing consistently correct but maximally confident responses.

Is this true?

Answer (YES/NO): NO